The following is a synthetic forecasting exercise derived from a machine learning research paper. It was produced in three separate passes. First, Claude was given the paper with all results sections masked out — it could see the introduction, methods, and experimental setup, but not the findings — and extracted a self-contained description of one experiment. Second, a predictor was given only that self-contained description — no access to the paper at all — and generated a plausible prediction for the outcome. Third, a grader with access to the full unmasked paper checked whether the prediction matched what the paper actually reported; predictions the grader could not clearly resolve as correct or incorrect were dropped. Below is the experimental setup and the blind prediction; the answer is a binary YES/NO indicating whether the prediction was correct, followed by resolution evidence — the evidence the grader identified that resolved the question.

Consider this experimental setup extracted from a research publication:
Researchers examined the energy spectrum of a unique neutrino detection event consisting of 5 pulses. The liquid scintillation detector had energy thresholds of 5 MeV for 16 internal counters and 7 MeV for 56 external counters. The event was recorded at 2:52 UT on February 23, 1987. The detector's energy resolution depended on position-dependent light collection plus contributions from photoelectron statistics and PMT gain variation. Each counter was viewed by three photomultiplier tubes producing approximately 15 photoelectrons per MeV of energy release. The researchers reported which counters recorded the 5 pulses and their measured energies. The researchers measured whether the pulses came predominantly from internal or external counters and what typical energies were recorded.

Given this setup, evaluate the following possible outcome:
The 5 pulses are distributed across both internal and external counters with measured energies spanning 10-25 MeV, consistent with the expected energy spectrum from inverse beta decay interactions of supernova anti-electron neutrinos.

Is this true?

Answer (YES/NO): NO